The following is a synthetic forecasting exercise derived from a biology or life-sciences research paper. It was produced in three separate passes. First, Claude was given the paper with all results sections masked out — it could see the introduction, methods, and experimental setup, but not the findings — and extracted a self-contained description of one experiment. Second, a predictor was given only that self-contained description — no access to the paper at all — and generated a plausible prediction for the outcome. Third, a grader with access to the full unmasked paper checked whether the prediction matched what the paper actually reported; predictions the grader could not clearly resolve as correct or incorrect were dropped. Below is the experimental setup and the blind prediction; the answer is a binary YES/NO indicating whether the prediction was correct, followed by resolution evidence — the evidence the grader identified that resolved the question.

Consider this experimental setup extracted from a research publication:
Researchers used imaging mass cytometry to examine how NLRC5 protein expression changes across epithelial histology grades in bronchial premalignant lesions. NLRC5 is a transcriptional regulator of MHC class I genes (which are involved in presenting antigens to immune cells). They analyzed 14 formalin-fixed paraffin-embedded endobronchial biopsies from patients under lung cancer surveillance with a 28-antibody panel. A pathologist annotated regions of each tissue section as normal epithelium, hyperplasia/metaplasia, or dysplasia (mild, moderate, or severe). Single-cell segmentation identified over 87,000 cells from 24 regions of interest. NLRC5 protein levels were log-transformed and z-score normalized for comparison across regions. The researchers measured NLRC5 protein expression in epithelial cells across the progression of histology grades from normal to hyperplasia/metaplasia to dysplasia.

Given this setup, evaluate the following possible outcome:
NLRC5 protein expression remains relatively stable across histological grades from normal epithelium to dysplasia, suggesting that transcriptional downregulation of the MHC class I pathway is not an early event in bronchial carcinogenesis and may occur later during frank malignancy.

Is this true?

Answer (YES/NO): NO